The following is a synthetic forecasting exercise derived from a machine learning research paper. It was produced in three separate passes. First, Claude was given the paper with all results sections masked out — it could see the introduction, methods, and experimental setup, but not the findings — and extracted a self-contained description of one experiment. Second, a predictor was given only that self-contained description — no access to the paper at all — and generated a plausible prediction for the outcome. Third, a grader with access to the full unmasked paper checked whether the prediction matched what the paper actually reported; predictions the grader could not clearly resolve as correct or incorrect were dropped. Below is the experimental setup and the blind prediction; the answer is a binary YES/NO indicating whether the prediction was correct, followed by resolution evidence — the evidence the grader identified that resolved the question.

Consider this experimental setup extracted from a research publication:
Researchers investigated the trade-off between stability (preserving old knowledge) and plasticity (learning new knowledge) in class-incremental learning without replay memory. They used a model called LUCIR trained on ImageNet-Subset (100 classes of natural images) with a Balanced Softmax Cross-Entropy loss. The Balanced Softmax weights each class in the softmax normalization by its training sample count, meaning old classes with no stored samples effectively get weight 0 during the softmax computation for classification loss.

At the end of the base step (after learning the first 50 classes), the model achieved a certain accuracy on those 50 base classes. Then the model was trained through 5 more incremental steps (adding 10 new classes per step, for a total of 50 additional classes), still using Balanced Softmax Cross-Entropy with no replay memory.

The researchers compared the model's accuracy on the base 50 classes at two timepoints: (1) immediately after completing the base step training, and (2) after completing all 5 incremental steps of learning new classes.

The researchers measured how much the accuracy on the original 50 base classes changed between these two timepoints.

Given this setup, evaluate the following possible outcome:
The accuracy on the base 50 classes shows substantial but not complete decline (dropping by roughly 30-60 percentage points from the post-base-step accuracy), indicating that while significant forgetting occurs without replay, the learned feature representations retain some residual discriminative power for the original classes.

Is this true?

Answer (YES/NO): NO